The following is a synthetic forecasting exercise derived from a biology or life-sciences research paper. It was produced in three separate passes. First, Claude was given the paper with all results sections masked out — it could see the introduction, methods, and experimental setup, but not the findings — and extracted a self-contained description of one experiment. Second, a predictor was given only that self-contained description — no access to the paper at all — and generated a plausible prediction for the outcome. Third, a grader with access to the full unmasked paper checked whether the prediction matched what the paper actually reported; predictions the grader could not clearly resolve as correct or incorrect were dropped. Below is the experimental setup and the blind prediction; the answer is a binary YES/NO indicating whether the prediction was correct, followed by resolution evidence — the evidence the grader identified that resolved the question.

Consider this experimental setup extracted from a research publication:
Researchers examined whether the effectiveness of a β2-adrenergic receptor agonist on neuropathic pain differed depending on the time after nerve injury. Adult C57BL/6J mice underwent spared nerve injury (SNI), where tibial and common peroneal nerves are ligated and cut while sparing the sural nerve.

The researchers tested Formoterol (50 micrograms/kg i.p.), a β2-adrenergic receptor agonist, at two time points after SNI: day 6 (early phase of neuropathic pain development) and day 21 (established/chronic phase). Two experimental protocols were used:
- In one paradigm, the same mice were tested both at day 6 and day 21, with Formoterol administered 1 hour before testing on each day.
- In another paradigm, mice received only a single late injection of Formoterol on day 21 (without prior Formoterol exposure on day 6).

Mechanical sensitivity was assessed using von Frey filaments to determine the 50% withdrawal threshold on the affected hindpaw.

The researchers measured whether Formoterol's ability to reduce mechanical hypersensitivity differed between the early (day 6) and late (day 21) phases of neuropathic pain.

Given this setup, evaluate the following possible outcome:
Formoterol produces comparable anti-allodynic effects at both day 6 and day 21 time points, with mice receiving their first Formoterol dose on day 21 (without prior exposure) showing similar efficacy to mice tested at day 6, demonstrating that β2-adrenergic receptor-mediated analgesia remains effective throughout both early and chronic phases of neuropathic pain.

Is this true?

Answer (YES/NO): YES